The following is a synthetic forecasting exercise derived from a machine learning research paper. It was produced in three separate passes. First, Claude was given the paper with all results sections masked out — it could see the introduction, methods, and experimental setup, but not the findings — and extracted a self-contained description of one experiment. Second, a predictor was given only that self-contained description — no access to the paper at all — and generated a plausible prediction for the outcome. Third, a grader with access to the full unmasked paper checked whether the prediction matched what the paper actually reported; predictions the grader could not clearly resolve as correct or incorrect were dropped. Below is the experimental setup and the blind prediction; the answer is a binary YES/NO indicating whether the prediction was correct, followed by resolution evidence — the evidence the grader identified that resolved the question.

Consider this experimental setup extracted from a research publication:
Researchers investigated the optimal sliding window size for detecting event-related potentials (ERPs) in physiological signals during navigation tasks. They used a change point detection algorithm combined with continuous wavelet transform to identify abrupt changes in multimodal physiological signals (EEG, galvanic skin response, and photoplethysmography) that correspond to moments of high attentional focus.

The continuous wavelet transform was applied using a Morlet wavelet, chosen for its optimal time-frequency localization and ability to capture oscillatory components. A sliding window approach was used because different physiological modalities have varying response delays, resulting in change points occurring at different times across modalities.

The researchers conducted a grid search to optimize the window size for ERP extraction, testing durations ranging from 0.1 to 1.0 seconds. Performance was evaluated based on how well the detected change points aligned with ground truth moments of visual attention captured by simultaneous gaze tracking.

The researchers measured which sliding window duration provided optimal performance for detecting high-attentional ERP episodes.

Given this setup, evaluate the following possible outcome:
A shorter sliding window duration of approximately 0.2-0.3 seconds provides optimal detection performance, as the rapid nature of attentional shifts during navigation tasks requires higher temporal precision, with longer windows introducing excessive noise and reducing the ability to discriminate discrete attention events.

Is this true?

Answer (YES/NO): NO